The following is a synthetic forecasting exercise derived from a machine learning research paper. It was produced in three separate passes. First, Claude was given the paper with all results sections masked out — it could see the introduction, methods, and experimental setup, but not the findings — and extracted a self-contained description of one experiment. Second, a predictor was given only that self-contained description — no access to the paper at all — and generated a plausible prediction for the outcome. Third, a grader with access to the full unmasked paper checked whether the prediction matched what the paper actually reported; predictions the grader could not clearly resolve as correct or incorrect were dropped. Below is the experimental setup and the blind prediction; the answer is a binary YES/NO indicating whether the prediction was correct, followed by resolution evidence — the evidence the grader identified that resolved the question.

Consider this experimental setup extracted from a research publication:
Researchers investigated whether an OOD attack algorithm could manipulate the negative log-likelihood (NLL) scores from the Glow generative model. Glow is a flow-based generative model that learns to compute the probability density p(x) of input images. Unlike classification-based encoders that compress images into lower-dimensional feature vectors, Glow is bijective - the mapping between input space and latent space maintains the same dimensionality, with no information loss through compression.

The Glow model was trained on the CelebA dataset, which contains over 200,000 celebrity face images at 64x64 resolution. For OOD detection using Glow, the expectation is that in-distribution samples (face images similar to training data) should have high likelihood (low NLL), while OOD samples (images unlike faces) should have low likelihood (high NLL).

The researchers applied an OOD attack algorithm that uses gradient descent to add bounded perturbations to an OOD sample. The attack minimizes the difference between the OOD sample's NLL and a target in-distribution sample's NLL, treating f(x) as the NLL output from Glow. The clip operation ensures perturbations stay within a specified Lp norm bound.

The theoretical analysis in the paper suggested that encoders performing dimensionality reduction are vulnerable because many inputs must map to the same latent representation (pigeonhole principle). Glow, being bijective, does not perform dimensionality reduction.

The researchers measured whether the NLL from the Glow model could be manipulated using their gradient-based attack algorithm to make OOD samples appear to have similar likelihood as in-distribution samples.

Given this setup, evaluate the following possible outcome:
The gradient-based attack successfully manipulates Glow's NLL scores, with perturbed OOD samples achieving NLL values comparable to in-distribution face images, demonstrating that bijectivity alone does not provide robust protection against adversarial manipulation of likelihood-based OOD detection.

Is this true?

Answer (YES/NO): YES